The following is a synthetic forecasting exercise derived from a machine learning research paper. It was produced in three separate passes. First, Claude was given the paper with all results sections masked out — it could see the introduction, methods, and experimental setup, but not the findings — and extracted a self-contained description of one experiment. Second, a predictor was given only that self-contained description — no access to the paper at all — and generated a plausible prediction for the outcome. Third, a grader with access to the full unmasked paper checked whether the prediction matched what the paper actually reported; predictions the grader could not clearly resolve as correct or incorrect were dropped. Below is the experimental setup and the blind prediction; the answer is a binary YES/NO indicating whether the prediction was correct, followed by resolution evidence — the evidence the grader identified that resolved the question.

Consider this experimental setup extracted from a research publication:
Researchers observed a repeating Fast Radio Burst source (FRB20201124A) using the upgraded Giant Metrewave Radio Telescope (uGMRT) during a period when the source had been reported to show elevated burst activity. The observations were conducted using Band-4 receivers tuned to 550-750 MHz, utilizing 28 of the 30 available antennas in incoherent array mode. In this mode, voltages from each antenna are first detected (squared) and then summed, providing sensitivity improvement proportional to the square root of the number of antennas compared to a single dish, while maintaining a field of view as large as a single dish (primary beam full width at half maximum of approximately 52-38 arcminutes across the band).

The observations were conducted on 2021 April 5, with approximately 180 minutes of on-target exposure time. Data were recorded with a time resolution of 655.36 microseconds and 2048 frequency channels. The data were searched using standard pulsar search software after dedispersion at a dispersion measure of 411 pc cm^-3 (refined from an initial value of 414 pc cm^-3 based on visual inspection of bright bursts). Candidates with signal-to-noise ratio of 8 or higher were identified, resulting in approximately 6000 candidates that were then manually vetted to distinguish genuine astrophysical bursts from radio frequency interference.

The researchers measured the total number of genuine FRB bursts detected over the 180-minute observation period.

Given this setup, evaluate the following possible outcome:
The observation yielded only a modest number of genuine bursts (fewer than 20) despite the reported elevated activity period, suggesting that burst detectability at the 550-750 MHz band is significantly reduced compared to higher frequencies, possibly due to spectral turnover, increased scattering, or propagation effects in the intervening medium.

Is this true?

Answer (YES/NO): NO